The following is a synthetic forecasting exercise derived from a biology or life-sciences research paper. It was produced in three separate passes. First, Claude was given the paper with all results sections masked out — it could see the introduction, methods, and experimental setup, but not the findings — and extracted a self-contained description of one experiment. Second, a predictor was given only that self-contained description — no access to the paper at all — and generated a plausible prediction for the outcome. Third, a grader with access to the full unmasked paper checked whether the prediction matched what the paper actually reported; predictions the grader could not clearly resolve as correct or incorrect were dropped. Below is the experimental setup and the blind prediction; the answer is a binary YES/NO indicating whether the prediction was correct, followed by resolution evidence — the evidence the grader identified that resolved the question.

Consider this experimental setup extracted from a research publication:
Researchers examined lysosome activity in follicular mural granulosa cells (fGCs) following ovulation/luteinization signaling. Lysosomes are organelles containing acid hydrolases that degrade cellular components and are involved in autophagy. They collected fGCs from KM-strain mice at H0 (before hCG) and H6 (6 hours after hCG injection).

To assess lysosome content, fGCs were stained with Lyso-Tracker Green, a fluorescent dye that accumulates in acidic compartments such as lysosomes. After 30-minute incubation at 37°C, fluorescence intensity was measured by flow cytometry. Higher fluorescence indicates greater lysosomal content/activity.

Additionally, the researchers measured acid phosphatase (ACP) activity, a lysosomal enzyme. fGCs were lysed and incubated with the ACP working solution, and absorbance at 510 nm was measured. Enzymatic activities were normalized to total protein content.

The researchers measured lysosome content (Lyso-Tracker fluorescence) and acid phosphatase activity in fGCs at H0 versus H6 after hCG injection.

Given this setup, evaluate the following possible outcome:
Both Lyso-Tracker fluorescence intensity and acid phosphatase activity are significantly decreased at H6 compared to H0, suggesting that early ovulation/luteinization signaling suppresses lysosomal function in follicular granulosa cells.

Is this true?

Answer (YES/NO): YES